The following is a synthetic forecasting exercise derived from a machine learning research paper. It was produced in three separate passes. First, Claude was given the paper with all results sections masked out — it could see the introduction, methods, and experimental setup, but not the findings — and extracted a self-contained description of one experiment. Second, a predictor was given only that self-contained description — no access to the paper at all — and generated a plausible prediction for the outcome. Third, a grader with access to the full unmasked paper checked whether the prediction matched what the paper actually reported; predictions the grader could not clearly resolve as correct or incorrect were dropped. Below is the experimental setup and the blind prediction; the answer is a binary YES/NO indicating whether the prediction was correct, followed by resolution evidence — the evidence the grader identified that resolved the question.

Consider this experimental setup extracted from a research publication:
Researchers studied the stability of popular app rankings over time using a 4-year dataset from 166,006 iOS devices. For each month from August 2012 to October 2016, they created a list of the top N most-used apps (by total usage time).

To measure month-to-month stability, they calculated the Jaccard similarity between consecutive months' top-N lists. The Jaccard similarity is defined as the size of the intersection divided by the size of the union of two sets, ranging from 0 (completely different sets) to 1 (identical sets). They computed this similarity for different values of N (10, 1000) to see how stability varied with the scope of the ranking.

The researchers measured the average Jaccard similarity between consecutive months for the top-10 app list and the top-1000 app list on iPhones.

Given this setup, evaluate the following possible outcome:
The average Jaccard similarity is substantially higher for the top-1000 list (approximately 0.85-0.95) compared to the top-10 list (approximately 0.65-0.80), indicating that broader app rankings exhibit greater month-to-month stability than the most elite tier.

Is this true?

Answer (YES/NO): NO